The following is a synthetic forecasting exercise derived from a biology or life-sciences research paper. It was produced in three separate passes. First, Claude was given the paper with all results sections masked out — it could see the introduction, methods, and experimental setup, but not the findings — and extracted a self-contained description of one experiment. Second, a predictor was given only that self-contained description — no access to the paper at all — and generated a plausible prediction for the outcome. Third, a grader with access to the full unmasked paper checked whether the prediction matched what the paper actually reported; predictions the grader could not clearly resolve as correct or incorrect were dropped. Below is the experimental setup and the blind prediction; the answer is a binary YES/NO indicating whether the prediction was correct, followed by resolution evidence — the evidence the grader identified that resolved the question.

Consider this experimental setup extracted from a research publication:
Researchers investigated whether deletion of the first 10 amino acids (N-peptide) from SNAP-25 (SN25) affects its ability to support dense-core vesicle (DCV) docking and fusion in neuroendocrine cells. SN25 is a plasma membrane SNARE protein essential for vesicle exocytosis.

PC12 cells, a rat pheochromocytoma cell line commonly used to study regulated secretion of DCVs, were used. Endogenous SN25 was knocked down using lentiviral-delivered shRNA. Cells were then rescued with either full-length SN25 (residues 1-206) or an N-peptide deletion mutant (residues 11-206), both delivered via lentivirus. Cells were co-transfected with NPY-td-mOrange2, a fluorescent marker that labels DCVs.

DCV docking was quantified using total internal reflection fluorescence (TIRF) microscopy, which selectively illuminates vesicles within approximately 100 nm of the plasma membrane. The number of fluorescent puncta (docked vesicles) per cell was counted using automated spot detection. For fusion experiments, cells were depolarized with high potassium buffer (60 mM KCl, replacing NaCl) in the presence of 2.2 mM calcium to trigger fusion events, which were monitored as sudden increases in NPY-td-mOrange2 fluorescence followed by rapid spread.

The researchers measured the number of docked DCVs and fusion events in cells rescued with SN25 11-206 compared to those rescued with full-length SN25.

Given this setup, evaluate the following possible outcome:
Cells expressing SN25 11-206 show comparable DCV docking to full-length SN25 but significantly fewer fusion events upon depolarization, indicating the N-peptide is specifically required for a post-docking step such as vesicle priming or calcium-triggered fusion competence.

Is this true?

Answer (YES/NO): NO